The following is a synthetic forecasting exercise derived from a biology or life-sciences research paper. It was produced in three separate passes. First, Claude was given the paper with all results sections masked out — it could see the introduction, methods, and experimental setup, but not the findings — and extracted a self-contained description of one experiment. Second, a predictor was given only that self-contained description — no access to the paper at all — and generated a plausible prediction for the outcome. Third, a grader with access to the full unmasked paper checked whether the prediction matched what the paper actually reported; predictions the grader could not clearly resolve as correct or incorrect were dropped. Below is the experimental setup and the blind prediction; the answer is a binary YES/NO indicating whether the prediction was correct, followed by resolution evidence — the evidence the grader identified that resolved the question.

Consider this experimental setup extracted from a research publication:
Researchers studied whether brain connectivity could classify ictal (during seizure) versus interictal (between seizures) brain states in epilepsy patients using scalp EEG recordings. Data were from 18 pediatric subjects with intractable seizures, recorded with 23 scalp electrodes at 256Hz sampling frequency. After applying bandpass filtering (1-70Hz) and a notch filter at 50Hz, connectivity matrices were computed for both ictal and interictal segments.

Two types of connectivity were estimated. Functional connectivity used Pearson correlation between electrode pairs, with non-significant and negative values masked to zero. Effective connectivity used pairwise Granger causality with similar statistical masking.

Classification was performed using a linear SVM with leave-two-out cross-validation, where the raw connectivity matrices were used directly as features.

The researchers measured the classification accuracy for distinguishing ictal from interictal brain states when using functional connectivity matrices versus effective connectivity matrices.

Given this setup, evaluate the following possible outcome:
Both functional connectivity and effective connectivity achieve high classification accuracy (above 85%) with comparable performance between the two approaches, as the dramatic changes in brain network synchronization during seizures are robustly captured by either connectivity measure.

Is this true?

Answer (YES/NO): NO